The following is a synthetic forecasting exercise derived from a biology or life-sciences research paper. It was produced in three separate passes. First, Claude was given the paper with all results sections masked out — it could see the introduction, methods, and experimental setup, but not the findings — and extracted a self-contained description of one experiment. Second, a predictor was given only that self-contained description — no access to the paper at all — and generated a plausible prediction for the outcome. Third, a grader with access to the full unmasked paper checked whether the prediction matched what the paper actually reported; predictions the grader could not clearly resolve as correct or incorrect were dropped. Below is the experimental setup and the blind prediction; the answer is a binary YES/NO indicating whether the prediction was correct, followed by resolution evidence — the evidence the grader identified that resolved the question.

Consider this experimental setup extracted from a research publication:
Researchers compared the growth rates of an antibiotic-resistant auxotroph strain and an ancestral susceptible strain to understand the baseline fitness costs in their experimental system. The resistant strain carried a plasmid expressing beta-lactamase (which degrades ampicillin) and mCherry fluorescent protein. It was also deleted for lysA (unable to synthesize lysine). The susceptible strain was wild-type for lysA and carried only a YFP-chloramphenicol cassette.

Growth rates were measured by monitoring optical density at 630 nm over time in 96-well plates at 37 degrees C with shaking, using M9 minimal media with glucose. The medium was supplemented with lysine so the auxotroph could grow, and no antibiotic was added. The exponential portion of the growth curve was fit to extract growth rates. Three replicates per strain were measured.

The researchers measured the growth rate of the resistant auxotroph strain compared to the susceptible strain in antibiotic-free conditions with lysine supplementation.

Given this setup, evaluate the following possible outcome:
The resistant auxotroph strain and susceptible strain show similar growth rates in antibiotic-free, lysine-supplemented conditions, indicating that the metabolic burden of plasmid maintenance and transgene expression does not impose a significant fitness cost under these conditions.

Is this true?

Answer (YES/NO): NO